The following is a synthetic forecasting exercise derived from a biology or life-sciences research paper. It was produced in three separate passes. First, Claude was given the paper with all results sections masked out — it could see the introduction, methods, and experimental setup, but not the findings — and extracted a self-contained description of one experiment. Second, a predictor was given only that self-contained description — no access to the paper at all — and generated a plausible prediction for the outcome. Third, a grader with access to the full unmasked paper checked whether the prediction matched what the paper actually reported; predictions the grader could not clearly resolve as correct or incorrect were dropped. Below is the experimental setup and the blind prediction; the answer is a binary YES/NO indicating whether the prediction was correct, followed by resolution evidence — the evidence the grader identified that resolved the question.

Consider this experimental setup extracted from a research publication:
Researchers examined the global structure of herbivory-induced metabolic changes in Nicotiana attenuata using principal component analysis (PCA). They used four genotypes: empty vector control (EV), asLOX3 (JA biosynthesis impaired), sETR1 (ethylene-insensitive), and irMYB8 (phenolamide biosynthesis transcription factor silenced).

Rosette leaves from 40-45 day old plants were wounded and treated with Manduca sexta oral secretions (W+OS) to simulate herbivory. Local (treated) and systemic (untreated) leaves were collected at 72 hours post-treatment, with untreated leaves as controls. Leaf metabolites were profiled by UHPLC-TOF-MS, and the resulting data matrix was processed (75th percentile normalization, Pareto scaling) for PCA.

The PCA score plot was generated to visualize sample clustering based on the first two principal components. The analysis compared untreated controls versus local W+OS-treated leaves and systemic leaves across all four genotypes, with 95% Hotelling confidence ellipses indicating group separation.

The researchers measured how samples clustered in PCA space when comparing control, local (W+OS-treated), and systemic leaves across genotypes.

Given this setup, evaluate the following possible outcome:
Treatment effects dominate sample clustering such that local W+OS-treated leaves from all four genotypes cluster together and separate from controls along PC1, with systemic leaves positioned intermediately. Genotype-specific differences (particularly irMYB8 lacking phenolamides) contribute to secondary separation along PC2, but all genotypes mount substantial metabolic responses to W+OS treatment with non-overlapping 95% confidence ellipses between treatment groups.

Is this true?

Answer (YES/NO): NO